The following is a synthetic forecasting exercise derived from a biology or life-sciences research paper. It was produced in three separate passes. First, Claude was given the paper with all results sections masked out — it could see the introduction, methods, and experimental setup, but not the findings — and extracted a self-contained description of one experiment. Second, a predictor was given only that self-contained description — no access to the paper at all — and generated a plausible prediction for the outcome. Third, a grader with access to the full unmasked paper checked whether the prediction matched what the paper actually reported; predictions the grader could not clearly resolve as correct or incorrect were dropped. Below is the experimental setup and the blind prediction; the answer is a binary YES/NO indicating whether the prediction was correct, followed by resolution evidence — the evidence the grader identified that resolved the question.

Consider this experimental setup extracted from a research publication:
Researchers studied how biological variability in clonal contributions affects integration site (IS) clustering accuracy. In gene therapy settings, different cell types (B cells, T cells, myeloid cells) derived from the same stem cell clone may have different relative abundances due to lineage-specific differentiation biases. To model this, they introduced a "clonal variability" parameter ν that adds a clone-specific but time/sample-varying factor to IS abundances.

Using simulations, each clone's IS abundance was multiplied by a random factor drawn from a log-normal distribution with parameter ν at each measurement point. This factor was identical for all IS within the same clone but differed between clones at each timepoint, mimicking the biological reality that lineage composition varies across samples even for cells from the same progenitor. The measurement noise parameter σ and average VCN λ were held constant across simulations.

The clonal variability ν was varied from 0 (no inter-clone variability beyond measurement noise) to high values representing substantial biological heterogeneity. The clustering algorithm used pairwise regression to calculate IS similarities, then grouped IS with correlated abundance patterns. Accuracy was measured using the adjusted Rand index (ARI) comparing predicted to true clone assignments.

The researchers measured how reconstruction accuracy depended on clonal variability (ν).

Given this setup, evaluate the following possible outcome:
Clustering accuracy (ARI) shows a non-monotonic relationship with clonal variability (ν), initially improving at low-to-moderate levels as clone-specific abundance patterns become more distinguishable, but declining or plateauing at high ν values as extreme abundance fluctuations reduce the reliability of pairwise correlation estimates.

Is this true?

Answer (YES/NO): NO